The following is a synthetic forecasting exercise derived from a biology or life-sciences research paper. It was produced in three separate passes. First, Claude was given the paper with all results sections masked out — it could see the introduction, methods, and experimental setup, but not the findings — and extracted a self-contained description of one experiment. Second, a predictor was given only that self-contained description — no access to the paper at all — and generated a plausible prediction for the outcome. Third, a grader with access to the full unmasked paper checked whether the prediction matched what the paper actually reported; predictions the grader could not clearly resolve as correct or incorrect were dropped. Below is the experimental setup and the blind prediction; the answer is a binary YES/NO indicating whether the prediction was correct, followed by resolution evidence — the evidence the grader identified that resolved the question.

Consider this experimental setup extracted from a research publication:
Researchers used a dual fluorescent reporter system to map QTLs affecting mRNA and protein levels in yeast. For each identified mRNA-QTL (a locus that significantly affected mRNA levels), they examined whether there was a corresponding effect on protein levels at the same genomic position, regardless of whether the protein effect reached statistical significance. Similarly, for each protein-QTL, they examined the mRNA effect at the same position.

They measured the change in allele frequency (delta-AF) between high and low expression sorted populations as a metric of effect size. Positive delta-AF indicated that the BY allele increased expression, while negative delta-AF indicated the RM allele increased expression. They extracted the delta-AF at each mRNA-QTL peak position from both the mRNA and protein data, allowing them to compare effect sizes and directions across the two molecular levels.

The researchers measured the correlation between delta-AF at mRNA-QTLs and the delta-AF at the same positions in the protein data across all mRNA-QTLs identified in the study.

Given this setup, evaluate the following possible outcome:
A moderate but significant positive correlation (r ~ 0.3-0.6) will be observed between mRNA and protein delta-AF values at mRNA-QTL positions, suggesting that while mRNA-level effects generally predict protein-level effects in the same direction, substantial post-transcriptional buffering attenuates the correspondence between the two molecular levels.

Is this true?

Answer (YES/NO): NO